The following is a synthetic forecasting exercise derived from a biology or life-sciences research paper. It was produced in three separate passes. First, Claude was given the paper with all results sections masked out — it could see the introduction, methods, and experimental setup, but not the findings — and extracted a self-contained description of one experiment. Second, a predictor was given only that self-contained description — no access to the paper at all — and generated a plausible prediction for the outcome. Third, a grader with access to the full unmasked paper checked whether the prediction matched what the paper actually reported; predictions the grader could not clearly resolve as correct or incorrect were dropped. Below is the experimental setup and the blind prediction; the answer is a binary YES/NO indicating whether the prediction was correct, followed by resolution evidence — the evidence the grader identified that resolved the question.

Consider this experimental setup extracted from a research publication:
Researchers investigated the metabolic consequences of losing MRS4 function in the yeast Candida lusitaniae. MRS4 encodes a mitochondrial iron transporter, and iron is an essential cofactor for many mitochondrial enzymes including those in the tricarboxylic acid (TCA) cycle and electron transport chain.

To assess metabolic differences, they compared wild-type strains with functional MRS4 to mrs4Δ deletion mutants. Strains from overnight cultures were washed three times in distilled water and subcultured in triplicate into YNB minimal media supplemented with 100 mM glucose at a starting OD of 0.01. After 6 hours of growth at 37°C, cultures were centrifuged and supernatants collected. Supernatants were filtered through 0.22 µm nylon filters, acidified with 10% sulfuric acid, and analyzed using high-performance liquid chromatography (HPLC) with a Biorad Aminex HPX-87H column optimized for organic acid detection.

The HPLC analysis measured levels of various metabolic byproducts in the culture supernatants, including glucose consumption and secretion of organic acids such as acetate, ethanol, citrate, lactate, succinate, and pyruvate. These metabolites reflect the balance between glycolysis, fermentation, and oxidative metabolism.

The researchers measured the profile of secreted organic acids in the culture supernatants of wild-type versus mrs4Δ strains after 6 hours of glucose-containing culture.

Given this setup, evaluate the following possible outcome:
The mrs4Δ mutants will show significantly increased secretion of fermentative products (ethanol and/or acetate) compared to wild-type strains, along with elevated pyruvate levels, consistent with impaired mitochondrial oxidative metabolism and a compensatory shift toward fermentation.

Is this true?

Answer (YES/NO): NO